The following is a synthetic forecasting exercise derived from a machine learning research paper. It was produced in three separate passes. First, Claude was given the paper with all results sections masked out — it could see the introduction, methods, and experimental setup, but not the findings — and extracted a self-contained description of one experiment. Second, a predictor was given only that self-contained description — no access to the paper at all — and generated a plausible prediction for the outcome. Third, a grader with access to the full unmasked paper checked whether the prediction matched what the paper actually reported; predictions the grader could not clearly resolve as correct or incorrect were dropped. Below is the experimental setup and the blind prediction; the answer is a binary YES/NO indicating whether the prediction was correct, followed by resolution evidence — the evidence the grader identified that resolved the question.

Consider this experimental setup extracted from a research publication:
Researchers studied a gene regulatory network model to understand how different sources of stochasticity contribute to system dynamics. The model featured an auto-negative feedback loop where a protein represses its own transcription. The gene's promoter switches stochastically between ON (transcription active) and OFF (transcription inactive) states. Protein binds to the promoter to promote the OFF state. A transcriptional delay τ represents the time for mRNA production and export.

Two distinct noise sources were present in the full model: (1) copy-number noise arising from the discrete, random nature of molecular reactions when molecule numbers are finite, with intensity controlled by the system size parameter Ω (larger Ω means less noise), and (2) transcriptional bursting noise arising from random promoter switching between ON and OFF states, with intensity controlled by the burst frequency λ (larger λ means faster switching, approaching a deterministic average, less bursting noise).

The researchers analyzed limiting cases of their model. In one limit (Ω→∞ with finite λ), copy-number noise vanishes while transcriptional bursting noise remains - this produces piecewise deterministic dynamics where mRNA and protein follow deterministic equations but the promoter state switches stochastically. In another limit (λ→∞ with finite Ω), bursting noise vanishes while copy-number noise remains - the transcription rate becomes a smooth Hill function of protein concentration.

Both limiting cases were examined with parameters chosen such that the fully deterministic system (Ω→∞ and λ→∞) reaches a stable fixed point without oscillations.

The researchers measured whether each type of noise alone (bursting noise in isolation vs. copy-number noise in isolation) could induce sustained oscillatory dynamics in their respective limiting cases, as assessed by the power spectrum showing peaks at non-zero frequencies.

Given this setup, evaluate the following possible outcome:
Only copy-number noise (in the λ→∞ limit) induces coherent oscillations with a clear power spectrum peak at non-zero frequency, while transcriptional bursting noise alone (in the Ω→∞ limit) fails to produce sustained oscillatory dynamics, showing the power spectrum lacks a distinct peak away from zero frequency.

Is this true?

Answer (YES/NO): NO